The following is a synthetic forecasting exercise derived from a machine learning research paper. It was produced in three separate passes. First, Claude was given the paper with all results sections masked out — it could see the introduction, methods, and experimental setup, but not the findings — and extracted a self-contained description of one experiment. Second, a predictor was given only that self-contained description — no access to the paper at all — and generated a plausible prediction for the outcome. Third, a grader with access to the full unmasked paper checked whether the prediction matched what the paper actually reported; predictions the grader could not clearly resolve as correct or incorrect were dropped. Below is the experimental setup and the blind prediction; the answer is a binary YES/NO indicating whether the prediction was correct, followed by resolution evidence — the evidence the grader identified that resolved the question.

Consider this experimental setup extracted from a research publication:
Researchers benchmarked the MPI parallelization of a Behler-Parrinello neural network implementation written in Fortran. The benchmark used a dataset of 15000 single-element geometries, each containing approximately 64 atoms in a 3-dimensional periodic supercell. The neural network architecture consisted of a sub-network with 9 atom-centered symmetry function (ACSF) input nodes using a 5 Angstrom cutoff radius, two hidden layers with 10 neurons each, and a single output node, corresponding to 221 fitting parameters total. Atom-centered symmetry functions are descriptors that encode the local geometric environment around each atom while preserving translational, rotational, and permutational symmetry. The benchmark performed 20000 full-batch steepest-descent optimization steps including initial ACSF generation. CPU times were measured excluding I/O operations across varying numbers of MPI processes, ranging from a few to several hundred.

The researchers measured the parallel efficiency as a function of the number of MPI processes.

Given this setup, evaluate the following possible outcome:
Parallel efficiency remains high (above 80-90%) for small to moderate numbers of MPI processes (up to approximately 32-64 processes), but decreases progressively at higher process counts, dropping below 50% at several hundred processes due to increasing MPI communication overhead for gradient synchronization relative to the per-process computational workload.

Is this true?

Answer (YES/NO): NO